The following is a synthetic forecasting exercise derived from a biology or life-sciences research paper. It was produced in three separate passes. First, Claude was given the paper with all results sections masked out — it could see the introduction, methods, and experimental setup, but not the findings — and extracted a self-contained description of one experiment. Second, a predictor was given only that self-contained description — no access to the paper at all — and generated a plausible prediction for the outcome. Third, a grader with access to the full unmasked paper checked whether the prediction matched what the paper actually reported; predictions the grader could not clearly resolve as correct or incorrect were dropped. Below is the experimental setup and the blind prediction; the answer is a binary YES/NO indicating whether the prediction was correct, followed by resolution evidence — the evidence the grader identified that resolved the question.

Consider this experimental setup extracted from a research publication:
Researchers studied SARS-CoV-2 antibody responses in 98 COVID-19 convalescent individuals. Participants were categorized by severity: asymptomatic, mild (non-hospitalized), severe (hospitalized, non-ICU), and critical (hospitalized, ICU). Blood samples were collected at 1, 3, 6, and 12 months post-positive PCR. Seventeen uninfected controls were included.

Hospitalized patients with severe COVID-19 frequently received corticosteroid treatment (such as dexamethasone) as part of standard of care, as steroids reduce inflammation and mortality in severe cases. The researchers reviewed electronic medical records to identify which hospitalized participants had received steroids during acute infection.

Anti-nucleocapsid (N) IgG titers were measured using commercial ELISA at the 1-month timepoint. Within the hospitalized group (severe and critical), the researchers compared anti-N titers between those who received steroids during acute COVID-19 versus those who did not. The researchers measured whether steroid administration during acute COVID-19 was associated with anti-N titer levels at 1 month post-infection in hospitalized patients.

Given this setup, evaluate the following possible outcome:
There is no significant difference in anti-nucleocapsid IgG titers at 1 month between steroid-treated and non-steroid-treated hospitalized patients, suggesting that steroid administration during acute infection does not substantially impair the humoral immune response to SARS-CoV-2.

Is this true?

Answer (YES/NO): YES